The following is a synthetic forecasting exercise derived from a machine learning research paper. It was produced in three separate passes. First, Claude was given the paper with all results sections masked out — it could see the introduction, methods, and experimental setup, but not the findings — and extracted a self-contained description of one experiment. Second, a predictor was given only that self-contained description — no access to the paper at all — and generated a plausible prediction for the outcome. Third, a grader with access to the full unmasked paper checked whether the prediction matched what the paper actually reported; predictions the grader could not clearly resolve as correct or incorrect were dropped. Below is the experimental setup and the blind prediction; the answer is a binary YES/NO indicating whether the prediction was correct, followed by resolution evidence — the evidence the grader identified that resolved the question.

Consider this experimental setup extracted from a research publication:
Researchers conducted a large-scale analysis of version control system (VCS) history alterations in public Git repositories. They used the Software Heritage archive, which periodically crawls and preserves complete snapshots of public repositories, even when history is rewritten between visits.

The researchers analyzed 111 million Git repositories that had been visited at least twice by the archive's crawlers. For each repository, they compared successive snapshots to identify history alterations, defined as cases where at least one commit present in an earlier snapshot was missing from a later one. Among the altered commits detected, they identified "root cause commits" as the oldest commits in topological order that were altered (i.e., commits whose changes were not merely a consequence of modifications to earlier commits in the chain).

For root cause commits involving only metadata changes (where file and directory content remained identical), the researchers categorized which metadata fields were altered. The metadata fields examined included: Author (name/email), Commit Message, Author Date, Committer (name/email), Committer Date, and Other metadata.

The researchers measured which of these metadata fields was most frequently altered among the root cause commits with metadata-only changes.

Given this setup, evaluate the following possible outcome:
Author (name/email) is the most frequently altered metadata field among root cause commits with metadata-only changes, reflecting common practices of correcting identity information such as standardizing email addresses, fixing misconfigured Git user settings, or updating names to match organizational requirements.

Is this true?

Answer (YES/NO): NO